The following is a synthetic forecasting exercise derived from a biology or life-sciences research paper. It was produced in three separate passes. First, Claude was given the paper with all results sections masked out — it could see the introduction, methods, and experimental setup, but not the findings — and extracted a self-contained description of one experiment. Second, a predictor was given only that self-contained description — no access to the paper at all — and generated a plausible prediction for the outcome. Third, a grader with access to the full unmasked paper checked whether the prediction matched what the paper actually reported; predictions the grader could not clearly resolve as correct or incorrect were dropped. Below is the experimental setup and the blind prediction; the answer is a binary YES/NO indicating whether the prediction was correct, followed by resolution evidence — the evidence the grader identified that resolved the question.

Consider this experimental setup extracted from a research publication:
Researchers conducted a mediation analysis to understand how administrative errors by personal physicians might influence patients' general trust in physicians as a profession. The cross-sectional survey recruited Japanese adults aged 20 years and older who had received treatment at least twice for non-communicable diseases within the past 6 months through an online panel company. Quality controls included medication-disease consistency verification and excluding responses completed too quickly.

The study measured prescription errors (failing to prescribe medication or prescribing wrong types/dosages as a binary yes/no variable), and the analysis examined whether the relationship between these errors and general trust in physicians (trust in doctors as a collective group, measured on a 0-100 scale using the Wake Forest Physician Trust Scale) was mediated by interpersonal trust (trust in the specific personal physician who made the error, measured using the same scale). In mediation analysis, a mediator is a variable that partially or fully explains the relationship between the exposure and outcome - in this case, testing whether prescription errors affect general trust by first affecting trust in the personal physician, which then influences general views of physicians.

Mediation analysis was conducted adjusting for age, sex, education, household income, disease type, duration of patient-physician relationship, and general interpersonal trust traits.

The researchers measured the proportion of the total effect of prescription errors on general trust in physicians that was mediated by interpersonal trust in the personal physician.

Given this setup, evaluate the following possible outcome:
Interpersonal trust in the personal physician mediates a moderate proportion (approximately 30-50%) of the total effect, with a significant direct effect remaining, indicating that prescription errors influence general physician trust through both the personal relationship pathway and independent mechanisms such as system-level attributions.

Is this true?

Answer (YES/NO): YES